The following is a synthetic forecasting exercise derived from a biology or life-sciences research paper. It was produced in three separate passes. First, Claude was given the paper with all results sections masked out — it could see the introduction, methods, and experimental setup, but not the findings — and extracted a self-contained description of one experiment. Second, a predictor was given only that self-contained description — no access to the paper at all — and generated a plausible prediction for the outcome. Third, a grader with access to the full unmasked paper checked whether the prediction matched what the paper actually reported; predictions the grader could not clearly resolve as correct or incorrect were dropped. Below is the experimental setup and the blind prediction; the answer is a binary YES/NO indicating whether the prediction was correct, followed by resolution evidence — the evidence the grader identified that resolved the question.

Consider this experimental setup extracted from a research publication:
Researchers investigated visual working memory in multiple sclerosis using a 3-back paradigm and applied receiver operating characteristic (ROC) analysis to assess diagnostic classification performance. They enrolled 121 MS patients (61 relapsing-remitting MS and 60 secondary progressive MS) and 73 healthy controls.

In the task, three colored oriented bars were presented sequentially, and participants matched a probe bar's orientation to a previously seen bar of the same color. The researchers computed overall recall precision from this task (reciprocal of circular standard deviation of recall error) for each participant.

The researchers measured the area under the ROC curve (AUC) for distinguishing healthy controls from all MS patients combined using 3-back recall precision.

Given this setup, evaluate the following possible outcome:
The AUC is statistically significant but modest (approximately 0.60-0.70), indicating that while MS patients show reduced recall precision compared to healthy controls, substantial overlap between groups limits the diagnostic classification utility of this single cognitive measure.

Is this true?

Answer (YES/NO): NO